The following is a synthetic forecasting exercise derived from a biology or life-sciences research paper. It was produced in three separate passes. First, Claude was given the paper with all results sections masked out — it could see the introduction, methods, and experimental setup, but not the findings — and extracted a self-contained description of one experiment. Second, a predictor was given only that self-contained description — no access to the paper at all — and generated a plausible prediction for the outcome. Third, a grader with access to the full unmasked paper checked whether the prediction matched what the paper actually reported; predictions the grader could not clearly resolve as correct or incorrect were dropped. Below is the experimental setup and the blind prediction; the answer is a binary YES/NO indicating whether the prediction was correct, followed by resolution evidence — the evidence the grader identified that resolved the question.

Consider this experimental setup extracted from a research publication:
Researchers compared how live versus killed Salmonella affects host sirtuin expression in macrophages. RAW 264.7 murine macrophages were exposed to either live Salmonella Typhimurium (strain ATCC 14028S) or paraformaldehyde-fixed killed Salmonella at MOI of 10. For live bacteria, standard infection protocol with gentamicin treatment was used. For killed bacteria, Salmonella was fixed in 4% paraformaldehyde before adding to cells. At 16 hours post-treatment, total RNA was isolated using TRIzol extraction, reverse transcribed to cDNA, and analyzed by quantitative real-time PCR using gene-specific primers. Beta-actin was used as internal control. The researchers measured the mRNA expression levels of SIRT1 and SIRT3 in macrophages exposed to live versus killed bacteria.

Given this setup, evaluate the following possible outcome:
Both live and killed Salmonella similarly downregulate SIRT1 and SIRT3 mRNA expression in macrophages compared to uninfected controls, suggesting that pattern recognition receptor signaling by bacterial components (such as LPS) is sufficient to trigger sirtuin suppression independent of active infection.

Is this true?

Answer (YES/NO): NO